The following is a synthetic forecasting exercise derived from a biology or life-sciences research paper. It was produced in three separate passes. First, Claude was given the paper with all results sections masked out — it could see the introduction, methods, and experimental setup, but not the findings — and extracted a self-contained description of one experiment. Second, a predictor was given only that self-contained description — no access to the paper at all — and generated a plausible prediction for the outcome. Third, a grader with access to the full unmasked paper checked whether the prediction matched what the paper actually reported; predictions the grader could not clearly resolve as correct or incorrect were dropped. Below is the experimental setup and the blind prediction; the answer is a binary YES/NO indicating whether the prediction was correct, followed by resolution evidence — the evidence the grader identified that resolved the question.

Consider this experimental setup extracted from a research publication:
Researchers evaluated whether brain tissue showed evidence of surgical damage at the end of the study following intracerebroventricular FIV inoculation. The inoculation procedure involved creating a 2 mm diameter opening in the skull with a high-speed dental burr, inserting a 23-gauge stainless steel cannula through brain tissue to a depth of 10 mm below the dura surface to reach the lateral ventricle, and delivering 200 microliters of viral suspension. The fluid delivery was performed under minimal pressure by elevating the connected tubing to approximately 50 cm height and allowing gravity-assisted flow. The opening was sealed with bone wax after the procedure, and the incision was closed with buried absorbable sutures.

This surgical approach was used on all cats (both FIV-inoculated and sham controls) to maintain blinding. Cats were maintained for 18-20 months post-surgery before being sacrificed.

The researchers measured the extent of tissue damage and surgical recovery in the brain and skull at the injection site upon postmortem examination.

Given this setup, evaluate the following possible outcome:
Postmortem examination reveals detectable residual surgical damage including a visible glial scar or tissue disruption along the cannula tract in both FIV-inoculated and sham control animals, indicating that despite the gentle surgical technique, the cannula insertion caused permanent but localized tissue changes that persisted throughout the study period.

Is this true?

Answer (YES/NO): NO